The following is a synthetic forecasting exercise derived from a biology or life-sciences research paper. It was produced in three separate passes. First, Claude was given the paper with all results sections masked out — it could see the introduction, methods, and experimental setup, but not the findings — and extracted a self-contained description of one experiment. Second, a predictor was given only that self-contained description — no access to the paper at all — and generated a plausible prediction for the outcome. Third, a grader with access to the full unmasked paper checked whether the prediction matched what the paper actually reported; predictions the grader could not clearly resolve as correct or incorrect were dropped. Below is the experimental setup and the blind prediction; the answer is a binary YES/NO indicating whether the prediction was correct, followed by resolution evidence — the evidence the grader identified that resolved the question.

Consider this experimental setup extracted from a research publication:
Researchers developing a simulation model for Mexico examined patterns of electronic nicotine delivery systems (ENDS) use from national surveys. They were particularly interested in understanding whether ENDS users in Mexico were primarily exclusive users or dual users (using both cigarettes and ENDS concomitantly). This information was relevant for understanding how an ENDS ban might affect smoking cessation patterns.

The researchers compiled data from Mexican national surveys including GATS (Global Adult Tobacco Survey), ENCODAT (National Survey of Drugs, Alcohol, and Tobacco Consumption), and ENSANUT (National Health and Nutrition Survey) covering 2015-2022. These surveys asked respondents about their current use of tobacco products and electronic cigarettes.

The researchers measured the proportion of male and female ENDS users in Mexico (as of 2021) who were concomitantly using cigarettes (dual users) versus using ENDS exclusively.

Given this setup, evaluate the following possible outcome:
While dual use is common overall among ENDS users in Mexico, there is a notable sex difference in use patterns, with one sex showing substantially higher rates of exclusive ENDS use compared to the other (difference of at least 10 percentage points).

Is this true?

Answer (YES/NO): YES